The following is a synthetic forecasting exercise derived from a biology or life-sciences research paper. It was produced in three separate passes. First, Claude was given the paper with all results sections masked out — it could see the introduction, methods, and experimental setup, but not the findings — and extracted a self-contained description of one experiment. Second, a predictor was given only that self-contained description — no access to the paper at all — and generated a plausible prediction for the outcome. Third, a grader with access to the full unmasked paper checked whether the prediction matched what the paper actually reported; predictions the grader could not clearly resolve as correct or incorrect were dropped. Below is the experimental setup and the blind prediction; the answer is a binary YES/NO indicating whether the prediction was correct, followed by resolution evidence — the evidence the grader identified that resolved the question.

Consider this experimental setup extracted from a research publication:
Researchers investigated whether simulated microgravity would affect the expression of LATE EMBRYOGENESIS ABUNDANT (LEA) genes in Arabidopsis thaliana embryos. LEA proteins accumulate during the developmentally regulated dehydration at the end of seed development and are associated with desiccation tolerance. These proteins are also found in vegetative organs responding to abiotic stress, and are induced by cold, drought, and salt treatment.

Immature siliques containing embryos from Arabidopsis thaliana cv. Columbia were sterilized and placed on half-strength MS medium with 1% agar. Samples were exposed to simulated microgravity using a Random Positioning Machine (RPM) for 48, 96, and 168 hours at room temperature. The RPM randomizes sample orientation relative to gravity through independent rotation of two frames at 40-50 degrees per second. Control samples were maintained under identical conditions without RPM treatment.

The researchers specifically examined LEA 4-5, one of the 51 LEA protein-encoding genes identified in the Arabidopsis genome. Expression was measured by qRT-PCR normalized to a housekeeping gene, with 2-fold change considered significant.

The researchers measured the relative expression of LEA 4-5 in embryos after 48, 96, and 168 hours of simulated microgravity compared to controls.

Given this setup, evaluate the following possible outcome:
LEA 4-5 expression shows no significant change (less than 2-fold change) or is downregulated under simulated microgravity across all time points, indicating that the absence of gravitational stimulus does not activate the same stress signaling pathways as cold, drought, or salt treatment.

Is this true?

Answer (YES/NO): YES